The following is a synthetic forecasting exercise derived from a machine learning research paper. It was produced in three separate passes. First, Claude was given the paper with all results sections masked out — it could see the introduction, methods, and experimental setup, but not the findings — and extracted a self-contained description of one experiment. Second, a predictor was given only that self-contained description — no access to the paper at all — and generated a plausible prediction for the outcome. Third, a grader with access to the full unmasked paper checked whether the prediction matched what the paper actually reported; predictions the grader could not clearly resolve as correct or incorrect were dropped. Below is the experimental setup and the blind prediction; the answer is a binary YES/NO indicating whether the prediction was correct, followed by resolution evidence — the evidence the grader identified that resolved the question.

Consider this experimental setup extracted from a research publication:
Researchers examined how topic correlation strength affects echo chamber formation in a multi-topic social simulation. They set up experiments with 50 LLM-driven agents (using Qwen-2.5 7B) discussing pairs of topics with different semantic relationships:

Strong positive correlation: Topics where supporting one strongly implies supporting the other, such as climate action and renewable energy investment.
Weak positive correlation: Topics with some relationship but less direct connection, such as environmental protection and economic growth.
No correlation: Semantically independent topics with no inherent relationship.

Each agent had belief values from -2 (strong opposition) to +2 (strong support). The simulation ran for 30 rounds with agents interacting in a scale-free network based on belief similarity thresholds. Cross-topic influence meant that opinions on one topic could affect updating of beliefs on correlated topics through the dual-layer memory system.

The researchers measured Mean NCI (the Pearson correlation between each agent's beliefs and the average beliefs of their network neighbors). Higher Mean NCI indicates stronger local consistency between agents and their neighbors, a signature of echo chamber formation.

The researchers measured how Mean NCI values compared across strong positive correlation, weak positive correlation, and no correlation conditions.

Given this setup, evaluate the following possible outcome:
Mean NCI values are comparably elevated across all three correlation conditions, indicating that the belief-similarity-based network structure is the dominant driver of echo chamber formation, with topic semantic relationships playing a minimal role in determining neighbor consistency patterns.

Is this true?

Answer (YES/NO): NO